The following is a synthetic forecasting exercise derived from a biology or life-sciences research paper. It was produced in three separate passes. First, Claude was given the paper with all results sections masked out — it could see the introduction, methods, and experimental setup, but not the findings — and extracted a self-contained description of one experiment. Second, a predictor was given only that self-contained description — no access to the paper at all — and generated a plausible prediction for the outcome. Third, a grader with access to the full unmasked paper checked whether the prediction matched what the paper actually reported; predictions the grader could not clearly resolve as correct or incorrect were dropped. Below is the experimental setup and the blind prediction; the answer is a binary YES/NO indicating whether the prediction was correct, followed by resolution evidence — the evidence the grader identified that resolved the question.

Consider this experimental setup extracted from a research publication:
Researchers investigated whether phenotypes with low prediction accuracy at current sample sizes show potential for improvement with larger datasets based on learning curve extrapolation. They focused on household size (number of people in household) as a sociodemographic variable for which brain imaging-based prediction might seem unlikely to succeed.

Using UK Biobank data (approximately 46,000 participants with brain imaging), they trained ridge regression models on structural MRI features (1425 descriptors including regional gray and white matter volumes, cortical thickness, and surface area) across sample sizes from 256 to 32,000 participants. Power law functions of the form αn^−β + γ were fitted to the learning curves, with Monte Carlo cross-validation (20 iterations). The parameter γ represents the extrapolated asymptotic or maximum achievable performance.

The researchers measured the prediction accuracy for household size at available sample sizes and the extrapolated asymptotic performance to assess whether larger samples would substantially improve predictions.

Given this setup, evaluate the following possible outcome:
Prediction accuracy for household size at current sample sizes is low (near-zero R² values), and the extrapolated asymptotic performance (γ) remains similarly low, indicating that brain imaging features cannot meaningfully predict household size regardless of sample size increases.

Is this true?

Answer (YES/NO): NO